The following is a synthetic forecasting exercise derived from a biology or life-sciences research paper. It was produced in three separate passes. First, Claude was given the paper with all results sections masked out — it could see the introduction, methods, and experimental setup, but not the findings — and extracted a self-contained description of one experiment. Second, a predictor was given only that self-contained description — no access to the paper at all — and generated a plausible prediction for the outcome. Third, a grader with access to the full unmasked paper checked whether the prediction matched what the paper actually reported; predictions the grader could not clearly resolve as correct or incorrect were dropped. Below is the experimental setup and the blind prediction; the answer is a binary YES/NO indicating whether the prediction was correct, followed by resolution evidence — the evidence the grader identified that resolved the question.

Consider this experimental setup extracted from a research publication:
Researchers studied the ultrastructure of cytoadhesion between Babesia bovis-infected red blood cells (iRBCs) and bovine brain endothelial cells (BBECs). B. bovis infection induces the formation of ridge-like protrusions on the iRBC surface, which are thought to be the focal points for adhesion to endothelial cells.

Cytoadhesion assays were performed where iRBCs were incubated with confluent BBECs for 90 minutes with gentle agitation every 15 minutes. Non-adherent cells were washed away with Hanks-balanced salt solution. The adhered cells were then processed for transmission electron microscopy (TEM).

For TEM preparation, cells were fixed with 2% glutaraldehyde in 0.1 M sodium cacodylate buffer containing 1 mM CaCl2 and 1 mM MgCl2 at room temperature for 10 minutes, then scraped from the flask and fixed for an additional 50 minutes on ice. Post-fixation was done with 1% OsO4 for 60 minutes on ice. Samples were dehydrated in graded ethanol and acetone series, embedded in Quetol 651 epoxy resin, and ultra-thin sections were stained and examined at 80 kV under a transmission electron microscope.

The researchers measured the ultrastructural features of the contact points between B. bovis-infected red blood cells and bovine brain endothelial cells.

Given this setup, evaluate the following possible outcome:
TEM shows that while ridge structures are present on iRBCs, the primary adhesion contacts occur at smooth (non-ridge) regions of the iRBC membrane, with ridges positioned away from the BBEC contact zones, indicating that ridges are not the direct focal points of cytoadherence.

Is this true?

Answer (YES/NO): NO